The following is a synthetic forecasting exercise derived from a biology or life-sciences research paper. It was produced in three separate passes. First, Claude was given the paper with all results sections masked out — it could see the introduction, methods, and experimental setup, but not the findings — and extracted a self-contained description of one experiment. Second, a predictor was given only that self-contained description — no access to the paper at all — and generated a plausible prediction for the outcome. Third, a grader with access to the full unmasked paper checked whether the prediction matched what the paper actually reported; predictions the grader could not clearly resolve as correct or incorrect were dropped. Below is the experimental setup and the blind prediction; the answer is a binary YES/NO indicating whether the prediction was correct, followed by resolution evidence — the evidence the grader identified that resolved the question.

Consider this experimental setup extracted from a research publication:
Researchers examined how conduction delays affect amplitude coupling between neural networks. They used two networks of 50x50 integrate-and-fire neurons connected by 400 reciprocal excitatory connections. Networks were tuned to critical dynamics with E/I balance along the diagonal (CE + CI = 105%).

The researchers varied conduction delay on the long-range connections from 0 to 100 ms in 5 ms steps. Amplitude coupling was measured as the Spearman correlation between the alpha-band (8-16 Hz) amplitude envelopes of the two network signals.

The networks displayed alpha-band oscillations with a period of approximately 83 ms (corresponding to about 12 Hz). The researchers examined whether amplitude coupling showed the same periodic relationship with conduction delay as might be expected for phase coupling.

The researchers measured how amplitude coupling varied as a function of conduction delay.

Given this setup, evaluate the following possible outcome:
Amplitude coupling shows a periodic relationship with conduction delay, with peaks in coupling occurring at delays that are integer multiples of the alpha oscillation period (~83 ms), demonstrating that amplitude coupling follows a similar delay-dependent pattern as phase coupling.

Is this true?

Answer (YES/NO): NO